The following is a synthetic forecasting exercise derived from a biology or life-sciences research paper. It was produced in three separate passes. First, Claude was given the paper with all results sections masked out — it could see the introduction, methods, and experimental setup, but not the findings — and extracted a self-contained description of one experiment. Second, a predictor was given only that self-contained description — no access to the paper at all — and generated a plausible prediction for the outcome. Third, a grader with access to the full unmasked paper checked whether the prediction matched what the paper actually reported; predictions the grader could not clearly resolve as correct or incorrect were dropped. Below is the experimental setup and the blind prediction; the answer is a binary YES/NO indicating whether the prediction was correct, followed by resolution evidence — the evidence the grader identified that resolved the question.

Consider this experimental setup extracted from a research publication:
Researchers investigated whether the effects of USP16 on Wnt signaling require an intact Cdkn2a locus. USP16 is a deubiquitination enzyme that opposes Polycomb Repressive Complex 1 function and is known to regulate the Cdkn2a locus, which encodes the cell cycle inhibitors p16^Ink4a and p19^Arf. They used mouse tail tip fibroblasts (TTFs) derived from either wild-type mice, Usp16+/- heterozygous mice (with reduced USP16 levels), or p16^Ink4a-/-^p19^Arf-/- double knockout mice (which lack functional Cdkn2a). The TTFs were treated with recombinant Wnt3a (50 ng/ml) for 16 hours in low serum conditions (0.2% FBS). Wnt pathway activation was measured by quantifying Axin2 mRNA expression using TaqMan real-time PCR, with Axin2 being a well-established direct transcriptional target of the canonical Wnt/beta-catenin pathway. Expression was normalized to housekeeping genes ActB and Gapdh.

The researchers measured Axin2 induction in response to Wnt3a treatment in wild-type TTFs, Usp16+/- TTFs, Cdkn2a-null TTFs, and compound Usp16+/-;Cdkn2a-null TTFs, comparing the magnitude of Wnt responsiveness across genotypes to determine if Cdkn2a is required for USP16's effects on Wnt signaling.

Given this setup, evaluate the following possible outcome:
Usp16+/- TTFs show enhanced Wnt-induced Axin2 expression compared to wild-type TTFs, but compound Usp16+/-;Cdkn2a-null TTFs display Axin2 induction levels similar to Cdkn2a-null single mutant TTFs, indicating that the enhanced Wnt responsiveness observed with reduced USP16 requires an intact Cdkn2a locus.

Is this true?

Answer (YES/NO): YES